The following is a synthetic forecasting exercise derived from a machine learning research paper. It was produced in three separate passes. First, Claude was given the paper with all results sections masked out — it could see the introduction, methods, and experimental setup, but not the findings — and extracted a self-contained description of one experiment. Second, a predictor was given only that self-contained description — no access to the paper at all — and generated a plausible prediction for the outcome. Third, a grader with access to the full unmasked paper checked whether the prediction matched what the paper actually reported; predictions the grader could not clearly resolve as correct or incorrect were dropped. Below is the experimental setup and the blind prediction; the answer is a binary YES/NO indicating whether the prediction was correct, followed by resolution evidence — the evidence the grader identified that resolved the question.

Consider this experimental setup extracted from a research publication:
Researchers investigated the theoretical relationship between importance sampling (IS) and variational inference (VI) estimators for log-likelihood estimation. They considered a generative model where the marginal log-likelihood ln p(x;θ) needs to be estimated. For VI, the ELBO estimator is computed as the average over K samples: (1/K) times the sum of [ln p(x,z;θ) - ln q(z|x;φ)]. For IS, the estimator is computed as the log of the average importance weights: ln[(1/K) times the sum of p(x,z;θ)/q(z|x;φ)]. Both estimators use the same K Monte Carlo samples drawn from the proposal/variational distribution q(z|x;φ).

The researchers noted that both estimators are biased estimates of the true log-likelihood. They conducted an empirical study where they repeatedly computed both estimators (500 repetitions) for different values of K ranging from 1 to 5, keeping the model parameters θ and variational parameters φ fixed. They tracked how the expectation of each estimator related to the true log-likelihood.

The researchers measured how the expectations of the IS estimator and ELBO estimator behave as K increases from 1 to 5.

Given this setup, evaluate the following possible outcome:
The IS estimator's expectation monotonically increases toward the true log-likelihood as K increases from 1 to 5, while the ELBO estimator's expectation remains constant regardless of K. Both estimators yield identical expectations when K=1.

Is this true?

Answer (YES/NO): YES